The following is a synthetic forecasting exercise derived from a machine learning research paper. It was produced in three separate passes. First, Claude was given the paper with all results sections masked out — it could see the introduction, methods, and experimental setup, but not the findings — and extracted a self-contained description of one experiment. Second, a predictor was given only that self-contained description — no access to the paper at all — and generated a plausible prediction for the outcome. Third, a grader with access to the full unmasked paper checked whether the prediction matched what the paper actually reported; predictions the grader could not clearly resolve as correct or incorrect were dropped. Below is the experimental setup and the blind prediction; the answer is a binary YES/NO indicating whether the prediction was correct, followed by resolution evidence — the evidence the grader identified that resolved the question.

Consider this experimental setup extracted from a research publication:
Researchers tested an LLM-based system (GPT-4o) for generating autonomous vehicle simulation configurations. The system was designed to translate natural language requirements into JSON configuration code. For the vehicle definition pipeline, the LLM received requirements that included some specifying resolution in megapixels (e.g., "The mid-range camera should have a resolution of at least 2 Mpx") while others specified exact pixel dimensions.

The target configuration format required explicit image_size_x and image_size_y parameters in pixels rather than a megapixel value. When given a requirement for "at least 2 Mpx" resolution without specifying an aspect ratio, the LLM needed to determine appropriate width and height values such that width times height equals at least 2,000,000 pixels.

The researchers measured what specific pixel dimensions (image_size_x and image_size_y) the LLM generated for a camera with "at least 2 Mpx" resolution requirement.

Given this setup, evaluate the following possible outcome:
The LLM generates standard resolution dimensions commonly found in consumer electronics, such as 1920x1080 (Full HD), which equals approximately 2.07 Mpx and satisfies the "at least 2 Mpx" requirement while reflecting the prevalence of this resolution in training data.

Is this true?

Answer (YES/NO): NO